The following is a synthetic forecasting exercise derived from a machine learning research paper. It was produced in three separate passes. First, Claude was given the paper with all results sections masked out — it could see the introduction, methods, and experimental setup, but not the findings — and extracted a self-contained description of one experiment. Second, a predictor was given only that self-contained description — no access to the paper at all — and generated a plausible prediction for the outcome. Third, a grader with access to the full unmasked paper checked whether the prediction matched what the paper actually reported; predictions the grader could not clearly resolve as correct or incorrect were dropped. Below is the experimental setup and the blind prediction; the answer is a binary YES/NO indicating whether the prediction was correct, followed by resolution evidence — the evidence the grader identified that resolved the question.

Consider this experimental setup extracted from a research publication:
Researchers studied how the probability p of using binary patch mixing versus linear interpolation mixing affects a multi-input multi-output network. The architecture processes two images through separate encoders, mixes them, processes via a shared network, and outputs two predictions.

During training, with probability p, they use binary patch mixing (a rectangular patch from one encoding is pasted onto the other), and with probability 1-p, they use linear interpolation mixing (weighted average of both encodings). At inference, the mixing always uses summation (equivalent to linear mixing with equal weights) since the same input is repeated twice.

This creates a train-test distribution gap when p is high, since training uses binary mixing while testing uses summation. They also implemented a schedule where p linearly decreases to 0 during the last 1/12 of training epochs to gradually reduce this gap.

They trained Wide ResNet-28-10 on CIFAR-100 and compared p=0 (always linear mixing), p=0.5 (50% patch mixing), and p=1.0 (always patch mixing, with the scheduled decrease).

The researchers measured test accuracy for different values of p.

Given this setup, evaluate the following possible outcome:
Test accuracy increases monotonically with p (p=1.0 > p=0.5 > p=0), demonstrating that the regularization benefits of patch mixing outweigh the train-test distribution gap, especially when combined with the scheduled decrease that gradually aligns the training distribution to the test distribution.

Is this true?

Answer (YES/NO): NO